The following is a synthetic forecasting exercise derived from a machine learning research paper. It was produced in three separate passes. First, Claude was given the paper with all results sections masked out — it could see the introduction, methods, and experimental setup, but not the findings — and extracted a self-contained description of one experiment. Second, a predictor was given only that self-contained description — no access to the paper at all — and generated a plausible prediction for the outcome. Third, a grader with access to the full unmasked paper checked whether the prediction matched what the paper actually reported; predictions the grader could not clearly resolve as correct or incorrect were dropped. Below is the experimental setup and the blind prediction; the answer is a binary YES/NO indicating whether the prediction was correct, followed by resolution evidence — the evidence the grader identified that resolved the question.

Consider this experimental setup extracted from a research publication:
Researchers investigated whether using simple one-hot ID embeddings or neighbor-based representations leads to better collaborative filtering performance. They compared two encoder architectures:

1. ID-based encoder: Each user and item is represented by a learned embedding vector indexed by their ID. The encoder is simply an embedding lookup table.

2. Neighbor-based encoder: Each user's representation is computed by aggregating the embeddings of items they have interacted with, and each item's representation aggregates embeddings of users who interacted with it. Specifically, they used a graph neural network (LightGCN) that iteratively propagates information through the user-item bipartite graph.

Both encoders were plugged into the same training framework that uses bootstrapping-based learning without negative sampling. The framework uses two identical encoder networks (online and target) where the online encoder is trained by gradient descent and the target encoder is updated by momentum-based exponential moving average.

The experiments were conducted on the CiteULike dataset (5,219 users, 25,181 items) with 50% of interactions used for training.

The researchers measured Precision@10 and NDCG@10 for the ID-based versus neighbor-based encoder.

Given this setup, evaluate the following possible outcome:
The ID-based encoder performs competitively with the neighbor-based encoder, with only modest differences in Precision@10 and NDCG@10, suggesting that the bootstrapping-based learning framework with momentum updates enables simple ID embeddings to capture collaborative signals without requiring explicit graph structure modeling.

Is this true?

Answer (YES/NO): YES